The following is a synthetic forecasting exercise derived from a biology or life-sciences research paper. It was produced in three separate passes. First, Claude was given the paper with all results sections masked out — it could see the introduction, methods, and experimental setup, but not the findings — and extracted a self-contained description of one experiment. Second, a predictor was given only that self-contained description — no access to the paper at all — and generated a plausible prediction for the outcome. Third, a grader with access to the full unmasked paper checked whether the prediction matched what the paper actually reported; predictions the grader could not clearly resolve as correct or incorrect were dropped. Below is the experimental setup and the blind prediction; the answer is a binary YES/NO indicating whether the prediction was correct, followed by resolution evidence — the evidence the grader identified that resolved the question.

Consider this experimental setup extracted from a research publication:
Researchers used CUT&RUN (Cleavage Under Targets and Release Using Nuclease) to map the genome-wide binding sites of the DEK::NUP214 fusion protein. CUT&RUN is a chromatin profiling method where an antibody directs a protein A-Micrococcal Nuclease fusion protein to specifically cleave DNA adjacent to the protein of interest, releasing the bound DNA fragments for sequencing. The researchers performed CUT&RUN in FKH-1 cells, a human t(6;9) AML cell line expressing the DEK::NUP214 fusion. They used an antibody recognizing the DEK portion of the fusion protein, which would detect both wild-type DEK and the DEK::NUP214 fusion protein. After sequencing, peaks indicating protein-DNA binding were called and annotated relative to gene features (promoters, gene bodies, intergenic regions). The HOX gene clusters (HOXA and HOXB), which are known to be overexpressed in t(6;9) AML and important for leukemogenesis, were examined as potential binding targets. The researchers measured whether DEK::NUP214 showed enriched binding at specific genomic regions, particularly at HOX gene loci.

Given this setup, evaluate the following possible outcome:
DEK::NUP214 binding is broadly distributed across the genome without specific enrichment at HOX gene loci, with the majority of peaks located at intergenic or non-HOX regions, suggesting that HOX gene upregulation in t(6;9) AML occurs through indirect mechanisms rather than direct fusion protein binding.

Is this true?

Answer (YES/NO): NO